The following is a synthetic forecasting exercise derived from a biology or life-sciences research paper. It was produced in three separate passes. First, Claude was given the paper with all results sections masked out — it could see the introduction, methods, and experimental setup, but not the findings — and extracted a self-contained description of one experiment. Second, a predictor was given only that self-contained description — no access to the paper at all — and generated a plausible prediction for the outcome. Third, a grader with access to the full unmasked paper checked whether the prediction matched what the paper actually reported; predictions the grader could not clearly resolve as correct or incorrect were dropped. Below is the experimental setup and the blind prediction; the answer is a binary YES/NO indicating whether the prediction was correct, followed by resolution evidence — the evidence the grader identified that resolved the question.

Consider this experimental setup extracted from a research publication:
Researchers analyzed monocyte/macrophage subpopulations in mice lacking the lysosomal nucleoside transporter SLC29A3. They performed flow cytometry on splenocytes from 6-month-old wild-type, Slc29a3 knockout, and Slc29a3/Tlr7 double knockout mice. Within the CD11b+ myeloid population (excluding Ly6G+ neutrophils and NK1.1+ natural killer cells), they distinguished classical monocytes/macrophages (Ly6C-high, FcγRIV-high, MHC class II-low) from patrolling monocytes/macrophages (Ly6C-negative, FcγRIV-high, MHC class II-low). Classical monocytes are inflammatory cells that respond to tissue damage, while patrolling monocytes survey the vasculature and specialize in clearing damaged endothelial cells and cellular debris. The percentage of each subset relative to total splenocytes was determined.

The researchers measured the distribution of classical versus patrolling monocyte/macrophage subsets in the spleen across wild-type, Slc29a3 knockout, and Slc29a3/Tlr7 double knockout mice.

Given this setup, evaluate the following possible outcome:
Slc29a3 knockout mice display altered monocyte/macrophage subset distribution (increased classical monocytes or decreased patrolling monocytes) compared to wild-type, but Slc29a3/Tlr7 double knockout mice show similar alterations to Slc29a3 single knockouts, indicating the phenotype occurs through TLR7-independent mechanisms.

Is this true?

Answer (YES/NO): NO